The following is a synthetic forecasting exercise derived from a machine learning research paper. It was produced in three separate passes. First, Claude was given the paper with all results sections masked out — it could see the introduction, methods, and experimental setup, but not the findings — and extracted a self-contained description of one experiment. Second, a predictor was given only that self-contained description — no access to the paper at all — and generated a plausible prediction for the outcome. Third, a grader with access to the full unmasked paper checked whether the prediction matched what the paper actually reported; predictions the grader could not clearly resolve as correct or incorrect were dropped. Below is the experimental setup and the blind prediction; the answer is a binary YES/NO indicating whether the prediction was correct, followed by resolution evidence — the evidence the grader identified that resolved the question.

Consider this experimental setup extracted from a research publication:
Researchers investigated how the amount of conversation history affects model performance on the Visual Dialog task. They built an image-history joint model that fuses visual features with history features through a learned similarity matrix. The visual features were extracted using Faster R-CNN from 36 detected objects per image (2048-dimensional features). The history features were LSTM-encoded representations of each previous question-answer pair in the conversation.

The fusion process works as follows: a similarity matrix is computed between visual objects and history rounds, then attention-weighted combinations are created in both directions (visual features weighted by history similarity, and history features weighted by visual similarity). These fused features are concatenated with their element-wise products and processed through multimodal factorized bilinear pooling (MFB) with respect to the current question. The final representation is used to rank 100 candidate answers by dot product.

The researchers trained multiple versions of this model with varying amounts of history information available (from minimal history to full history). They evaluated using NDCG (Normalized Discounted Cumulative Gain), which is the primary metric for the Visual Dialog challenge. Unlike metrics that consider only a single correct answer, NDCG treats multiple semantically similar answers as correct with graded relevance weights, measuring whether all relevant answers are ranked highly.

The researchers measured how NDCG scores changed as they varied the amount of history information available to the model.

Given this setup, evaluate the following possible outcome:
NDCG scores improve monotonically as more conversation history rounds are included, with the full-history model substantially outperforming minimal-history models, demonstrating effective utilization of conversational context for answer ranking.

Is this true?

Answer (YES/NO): NO